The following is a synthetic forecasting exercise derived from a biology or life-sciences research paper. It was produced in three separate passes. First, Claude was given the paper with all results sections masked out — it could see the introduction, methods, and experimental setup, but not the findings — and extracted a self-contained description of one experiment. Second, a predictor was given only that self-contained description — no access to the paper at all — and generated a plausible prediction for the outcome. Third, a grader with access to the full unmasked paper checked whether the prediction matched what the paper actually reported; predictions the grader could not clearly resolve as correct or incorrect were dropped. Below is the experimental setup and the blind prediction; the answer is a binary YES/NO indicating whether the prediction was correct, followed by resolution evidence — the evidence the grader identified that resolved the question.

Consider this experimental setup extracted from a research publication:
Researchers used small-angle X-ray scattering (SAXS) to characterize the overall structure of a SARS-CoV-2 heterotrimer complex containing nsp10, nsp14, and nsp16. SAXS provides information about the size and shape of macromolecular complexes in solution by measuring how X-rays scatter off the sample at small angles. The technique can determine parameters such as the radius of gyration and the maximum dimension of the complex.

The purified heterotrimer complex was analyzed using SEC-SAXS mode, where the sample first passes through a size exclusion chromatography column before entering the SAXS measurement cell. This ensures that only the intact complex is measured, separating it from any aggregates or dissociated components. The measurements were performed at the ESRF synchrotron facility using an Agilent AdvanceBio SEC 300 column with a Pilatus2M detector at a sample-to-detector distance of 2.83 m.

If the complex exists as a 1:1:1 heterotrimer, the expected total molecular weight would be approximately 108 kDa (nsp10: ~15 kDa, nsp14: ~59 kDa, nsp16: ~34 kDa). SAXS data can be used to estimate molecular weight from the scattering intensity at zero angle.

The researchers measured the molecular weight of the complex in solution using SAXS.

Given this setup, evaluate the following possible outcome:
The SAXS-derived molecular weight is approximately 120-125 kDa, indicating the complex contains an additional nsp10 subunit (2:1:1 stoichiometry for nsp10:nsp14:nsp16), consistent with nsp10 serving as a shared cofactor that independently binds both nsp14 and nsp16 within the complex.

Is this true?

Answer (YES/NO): NO